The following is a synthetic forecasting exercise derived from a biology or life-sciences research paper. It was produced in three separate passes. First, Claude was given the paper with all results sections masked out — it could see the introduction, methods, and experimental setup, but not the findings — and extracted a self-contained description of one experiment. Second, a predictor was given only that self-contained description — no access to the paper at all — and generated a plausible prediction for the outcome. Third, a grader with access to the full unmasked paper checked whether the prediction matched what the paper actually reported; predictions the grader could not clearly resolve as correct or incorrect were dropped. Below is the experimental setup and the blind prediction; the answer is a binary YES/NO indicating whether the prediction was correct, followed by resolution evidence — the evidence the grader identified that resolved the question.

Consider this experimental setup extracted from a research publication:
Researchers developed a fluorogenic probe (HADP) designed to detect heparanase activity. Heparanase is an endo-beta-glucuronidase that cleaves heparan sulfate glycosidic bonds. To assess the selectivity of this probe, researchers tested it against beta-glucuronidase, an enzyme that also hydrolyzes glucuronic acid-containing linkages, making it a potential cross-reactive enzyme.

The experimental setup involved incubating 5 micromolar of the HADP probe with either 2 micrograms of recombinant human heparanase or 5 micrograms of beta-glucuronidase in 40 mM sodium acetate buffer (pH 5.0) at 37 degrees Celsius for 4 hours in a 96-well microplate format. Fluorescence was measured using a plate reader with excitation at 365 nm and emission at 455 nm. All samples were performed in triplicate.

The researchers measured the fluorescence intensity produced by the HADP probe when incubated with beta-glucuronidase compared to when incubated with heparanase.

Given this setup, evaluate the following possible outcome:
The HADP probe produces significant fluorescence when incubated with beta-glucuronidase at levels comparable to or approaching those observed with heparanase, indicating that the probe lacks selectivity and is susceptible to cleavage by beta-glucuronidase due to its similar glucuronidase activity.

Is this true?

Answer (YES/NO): NO